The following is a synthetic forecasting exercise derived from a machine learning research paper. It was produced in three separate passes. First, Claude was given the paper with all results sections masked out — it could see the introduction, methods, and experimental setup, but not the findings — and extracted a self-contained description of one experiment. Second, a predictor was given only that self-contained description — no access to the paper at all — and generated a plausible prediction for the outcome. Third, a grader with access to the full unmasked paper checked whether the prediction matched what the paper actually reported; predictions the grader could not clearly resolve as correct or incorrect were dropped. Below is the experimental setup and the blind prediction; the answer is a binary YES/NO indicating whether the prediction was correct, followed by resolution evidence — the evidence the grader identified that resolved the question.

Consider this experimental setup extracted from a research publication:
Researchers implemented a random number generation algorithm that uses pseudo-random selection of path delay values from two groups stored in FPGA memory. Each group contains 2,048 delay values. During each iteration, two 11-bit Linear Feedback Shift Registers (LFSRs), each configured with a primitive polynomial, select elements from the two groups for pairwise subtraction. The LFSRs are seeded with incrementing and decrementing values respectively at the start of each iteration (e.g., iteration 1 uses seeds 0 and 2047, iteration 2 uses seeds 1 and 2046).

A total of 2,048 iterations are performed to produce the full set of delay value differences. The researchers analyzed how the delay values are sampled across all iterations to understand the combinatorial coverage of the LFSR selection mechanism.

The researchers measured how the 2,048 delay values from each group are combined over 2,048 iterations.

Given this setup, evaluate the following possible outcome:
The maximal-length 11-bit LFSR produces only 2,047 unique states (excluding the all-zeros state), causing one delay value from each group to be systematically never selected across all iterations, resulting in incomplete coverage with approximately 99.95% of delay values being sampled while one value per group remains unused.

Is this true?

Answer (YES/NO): NO